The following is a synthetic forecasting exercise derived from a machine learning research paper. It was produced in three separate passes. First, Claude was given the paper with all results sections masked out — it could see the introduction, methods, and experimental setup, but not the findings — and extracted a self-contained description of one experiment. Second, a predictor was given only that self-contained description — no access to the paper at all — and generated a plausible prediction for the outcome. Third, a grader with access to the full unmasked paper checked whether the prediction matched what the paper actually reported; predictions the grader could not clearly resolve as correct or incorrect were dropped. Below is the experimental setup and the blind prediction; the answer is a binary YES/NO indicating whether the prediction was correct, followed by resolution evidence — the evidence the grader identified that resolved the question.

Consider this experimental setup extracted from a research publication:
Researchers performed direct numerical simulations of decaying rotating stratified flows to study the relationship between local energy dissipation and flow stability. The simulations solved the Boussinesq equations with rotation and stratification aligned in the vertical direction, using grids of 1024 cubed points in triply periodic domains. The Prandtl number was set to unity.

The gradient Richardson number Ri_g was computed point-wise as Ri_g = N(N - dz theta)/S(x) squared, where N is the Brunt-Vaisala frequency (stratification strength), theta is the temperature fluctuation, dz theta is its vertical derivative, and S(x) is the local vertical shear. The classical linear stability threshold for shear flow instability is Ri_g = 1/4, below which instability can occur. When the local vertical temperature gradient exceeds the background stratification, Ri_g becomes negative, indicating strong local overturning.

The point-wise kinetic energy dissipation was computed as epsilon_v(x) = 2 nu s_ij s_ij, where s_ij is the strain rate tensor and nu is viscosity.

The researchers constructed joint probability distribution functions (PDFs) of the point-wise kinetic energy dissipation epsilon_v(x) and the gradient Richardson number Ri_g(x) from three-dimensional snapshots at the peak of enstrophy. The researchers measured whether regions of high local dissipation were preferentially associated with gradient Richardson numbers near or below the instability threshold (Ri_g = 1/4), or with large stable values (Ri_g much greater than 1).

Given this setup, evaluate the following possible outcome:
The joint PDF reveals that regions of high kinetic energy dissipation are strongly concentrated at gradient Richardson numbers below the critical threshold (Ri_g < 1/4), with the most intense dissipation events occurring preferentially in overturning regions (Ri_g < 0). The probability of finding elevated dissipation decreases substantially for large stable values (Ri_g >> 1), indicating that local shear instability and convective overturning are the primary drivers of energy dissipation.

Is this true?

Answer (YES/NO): NO